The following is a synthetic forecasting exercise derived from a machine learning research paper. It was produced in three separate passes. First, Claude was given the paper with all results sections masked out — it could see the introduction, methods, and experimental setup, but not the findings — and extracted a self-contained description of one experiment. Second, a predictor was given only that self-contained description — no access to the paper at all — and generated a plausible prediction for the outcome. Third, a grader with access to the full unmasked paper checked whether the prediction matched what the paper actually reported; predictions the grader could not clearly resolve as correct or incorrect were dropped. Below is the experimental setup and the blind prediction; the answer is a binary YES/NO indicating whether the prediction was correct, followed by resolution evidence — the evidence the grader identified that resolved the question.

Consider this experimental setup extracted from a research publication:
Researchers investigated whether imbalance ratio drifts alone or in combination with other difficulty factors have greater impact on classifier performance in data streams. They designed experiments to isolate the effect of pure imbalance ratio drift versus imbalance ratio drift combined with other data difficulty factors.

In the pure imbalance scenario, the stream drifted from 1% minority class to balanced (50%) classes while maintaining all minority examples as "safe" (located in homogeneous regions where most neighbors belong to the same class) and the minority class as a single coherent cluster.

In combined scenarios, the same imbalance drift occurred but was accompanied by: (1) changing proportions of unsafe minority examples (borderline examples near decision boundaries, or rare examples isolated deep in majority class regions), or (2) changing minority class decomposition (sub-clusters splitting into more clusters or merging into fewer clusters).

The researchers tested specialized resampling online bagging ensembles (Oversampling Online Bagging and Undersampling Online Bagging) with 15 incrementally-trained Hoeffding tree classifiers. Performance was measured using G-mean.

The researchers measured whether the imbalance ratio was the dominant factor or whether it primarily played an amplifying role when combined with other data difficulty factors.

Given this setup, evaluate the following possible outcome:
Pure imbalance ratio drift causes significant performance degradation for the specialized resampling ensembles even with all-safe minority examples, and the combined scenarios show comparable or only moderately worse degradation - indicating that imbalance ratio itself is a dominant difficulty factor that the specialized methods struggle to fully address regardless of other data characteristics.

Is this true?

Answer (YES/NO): NO